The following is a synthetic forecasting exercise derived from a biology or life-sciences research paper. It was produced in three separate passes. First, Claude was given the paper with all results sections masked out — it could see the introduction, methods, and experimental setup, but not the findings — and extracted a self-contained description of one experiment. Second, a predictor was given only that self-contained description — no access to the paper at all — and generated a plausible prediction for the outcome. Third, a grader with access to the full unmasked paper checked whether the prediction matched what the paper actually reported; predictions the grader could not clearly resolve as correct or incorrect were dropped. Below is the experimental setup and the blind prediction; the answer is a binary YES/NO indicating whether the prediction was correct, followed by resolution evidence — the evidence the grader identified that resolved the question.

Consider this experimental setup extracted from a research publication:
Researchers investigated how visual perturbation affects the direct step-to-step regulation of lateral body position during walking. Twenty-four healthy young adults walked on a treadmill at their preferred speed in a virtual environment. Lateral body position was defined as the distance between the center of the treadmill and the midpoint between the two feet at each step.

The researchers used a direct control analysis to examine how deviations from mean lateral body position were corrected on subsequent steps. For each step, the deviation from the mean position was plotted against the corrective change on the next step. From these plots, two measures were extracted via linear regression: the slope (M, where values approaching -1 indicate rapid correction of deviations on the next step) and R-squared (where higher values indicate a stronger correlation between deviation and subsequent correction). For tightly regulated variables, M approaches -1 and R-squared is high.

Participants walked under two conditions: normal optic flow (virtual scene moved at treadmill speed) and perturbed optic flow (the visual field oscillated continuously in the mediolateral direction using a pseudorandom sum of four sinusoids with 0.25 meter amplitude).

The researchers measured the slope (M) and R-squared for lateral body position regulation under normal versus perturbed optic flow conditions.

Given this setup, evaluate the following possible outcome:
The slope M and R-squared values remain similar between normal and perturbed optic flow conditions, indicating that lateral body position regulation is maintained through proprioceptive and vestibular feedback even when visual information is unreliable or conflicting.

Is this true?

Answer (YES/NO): NO